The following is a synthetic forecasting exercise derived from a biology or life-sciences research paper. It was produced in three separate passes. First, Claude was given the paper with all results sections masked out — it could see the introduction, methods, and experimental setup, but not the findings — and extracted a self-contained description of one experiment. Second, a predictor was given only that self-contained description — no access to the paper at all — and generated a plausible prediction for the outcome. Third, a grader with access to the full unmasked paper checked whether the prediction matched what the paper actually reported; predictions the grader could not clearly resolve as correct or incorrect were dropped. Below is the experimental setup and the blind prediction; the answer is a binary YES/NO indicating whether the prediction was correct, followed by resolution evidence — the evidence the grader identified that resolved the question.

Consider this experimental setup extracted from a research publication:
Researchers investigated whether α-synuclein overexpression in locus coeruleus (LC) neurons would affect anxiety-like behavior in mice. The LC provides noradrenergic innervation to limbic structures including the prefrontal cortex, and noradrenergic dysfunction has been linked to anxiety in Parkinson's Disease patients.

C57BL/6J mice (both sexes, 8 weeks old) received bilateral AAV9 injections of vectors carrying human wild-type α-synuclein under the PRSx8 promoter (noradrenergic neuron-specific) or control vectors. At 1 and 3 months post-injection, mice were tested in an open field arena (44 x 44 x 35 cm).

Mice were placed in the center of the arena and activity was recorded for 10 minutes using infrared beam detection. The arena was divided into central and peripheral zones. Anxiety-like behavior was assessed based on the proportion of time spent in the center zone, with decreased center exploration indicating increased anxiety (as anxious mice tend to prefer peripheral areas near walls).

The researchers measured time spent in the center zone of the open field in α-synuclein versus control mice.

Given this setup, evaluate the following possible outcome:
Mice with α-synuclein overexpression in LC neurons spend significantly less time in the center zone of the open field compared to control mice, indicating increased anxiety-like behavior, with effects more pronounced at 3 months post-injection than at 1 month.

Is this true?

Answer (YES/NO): NO